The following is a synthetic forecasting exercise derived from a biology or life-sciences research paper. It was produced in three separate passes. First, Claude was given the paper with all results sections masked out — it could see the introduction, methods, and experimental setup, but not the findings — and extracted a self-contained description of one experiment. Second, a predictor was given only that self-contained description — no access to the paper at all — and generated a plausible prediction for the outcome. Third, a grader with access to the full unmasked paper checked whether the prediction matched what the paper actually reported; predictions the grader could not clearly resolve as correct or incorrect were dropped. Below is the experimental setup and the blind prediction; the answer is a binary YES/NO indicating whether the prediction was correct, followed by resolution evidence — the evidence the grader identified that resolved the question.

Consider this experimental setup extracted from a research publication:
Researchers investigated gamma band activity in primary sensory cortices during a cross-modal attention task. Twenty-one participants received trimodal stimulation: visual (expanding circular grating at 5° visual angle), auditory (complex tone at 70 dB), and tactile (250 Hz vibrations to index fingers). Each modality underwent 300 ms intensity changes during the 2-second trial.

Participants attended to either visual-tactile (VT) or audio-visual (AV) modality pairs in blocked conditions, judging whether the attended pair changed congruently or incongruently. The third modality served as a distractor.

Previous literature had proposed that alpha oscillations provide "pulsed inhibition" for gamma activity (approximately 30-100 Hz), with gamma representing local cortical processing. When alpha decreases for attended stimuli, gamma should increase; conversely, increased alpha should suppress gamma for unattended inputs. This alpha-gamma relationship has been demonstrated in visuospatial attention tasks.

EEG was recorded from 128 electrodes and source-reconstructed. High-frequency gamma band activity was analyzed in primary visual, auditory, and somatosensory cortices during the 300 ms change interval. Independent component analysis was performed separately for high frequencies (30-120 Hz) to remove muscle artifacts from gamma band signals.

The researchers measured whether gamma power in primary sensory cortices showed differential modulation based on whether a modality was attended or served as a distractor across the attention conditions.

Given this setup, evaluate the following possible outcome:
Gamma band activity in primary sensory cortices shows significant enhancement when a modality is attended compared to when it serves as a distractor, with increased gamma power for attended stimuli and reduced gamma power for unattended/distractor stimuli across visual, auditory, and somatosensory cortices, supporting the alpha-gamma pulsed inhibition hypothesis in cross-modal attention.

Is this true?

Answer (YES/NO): NO